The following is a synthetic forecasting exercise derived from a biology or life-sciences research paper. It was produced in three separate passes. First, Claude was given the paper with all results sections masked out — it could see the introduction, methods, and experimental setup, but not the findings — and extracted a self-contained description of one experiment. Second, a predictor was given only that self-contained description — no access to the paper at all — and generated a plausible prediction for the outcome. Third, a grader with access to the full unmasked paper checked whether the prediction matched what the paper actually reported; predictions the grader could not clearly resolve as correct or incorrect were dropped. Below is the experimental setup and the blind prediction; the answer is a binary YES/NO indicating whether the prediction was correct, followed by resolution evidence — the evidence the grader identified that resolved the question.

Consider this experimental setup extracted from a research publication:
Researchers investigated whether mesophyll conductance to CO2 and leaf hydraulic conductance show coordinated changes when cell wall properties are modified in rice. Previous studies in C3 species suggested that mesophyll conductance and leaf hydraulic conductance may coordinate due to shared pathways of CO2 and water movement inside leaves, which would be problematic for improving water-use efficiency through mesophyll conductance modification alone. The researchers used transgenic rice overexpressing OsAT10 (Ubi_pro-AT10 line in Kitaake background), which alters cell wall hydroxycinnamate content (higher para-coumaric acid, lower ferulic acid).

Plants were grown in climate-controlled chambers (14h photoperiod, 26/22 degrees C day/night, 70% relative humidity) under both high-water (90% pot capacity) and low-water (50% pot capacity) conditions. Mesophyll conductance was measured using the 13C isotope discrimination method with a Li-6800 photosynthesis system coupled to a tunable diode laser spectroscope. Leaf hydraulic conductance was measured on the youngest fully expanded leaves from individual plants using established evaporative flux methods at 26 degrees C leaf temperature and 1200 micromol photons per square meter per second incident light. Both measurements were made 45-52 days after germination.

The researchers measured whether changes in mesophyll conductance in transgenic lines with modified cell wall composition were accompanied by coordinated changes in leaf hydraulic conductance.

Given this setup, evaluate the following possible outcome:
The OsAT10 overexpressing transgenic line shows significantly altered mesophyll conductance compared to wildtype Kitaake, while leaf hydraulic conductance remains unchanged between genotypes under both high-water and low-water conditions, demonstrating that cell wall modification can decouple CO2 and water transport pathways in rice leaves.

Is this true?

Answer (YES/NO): YES